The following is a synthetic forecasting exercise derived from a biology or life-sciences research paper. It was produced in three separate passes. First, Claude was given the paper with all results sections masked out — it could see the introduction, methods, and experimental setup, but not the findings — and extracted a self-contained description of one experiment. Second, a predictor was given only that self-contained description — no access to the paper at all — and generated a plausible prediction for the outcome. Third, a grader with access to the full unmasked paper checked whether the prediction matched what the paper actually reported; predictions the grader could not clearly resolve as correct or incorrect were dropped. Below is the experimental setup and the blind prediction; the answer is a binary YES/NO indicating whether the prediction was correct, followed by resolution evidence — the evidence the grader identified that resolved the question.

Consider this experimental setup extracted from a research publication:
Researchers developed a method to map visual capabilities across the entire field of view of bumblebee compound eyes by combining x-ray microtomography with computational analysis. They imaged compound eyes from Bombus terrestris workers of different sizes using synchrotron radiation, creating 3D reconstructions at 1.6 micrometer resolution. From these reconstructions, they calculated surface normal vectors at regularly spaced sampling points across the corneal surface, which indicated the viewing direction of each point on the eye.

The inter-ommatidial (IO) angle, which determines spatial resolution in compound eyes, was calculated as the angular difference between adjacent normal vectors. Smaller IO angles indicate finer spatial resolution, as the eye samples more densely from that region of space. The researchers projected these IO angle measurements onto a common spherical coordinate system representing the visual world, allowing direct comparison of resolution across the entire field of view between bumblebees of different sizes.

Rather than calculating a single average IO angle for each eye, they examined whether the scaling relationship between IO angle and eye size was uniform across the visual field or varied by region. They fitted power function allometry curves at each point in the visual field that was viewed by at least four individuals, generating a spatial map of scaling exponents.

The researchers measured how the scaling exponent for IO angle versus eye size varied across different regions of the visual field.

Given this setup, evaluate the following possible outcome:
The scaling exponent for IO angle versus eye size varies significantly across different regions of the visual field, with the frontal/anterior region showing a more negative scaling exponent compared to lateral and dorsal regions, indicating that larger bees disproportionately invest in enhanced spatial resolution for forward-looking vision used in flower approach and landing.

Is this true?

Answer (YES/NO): NO